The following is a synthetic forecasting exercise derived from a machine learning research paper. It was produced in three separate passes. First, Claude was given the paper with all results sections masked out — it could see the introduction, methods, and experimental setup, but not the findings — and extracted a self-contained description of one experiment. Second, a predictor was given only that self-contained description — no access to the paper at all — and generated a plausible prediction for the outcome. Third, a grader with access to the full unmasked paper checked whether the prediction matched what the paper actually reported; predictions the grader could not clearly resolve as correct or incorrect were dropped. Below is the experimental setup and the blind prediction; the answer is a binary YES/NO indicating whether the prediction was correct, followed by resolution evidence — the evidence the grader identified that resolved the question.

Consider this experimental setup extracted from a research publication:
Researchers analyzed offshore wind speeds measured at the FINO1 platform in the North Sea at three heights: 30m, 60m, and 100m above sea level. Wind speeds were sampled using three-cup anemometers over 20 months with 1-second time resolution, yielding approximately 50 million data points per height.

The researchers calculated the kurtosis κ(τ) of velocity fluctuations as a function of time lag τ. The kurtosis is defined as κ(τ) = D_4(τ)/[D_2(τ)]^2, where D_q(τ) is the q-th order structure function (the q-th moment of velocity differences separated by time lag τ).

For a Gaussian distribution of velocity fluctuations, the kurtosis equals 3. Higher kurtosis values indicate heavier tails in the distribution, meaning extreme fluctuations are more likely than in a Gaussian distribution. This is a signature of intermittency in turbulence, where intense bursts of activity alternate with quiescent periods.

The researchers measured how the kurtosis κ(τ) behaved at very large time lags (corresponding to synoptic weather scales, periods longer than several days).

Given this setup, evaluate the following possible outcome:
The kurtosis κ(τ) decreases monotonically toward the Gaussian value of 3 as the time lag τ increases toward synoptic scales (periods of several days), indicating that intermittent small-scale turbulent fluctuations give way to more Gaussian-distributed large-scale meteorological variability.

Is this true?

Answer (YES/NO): NO